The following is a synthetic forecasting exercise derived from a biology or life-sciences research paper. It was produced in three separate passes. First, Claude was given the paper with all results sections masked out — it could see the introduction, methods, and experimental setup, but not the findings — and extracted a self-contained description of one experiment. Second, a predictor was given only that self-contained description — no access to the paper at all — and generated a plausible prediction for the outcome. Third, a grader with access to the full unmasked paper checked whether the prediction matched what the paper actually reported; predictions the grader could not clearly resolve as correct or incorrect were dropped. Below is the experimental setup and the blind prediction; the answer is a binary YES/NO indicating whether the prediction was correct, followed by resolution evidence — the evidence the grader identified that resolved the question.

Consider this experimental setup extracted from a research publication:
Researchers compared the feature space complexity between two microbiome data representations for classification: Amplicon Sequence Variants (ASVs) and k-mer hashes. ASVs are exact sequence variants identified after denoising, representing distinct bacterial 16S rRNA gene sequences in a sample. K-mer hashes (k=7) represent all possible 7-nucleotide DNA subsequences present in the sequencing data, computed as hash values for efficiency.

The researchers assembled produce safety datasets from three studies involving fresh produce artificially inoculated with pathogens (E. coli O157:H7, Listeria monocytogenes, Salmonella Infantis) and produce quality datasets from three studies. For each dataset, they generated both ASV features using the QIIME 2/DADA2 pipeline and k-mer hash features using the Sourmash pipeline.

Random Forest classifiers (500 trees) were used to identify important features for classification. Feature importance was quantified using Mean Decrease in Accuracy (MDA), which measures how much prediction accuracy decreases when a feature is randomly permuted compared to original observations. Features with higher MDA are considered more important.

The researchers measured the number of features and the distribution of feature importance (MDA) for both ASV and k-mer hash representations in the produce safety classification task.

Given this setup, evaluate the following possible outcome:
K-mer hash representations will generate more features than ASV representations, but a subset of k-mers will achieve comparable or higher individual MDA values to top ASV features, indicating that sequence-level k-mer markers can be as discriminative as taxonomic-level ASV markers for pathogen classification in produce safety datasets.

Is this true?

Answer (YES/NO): NO